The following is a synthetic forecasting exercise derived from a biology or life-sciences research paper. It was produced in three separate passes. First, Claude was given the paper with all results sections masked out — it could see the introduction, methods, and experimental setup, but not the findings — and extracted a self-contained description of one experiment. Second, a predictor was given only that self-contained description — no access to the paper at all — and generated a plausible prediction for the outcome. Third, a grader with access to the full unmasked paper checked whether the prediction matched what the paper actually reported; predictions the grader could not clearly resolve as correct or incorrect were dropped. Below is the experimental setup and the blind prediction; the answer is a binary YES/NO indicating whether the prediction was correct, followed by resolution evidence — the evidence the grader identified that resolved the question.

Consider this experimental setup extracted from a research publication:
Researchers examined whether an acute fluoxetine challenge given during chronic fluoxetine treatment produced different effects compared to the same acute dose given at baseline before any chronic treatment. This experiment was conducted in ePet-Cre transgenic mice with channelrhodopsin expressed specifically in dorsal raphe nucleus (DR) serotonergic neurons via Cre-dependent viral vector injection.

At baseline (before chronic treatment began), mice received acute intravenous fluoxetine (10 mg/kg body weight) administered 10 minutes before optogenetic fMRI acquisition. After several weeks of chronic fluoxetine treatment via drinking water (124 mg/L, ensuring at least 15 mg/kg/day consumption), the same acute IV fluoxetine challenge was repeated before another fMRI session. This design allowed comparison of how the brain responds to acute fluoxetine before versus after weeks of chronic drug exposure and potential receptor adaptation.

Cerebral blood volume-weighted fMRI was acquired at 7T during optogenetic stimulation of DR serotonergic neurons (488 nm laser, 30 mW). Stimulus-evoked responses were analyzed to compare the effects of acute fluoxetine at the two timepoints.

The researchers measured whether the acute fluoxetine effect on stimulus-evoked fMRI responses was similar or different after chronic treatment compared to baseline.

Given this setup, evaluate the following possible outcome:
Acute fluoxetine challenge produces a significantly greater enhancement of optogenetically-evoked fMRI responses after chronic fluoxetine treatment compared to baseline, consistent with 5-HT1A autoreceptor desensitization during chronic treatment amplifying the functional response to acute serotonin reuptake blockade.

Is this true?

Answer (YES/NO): YES